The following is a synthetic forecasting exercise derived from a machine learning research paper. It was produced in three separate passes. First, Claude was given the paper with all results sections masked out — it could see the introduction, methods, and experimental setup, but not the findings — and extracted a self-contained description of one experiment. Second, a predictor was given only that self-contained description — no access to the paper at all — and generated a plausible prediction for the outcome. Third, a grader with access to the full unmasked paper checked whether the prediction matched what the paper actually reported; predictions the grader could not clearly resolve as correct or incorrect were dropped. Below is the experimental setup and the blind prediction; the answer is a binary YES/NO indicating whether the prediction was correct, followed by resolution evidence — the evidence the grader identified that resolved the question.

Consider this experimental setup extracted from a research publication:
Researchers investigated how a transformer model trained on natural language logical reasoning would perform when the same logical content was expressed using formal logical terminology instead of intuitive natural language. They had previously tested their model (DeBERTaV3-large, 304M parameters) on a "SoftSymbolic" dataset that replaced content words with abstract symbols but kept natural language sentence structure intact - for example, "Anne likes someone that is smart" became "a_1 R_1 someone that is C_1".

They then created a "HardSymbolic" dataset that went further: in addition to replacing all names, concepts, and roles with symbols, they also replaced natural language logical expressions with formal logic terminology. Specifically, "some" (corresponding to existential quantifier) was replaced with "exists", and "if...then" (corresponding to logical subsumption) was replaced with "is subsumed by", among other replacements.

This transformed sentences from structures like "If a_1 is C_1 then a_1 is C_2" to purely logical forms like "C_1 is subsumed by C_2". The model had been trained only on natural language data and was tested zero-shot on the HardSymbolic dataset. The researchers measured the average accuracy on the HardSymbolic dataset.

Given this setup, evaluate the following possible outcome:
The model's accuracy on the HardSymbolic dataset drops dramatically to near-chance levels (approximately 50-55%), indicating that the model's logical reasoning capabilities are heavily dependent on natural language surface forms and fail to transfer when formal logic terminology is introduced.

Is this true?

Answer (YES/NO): NO